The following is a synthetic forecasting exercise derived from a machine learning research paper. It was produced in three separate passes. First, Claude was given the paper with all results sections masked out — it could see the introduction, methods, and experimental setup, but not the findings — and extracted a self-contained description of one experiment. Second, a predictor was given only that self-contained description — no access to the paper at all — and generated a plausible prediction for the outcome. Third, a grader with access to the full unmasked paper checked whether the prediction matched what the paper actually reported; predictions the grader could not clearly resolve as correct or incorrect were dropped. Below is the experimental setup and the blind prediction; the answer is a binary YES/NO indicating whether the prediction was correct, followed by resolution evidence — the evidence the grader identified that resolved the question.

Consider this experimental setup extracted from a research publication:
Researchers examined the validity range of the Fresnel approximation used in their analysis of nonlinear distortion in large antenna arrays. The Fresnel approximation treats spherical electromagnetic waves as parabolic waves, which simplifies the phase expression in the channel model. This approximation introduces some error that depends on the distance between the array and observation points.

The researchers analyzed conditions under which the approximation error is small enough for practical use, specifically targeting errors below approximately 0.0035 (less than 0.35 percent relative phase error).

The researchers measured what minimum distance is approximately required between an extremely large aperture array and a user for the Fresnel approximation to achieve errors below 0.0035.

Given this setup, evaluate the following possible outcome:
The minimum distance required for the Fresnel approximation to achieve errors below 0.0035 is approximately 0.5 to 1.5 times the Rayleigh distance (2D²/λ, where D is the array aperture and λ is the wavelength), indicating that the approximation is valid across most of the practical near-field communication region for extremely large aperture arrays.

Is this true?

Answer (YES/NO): NO